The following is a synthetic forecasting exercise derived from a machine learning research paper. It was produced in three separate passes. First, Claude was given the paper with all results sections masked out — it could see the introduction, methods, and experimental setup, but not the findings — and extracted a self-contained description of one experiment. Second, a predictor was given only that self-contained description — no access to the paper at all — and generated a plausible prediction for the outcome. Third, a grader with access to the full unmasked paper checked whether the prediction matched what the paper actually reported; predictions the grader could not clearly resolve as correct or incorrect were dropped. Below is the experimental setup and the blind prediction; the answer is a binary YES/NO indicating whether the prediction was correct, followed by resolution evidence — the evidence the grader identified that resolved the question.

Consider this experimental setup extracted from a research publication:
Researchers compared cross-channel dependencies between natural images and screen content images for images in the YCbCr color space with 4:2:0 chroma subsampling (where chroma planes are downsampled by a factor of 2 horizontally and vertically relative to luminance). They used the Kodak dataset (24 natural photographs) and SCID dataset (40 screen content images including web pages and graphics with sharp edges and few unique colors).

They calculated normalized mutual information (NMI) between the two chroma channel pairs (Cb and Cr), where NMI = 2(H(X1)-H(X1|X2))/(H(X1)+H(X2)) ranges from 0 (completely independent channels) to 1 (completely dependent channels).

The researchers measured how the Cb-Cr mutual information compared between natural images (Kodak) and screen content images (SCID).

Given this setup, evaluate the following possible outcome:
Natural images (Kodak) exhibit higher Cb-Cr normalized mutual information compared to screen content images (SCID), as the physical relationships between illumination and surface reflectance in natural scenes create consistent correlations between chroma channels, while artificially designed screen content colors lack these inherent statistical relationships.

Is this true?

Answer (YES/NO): NO